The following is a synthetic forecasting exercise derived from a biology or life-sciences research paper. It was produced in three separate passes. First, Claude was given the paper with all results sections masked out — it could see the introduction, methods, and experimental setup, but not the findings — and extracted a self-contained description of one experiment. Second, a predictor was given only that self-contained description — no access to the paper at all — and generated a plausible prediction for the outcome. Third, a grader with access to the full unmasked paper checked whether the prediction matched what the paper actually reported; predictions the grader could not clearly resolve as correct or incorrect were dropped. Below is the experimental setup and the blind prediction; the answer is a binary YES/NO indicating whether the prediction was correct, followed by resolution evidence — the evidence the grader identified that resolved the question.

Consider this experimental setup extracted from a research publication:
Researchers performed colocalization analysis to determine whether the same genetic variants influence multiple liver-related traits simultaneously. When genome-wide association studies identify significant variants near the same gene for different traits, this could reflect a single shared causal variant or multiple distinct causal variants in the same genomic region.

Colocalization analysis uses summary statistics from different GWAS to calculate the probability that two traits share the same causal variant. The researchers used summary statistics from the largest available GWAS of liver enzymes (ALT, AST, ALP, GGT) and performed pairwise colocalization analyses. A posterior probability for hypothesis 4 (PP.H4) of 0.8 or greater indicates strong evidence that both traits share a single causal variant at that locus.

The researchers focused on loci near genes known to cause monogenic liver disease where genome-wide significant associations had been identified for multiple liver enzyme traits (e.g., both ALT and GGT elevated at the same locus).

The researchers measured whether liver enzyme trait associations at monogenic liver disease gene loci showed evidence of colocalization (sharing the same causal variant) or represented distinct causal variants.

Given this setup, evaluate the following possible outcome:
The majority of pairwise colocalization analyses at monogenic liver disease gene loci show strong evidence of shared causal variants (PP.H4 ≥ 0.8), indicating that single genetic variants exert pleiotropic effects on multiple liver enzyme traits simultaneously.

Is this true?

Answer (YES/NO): YES